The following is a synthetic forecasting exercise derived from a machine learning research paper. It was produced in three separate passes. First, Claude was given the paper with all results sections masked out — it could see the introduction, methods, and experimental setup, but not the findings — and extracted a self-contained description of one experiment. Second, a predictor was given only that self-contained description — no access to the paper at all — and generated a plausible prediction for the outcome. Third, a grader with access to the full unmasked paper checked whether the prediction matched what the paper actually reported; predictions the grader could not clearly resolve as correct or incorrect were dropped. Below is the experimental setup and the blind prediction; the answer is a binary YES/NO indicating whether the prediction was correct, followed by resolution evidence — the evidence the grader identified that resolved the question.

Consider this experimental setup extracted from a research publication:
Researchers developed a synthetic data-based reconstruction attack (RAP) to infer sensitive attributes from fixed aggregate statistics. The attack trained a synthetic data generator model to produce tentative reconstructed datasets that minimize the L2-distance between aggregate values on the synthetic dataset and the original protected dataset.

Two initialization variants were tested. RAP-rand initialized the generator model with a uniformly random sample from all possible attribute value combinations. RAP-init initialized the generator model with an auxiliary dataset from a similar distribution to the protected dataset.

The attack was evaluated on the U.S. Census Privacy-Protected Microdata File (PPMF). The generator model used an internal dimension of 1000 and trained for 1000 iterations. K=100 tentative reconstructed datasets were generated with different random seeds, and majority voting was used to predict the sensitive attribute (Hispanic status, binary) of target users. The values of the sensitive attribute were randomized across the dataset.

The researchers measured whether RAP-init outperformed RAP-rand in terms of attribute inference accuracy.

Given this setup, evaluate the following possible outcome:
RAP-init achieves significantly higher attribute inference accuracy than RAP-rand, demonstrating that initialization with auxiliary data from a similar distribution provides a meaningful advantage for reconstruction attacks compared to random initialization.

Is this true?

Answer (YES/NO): NO